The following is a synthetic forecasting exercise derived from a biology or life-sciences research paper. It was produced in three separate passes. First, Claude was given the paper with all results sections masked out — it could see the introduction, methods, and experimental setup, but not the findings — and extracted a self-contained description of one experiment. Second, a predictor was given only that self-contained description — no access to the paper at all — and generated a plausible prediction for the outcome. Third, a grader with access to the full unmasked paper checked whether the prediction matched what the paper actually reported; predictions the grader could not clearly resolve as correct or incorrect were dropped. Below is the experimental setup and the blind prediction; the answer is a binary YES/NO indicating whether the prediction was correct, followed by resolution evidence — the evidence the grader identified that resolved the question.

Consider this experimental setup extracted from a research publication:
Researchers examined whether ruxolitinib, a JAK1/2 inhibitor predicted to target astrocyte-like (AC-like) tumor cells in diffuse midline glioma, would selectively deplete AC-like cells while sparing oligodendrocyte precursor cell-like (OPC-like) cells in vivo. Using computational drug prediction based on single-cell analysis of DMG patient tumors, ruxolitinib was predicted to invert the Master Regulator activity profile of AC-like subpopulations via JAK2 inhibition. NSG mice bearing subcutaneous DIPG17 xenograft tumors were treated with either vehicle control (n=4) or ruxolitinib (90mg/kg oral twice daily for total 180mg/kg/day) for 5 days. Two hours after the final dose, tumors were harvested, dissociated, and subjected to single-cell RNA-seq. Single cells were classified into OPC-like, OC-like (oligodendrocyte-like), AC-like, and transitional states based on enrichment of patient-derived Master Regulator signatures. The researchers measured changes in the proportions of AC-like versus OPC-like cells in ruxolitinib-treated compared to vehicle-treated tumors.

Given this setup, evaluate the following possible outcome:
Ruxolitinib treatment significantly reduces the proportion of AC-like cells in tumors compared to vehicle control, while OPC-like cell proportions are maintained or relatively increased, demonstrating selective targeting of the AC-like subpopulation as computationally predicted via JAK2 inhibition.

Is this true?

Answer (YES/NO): YES